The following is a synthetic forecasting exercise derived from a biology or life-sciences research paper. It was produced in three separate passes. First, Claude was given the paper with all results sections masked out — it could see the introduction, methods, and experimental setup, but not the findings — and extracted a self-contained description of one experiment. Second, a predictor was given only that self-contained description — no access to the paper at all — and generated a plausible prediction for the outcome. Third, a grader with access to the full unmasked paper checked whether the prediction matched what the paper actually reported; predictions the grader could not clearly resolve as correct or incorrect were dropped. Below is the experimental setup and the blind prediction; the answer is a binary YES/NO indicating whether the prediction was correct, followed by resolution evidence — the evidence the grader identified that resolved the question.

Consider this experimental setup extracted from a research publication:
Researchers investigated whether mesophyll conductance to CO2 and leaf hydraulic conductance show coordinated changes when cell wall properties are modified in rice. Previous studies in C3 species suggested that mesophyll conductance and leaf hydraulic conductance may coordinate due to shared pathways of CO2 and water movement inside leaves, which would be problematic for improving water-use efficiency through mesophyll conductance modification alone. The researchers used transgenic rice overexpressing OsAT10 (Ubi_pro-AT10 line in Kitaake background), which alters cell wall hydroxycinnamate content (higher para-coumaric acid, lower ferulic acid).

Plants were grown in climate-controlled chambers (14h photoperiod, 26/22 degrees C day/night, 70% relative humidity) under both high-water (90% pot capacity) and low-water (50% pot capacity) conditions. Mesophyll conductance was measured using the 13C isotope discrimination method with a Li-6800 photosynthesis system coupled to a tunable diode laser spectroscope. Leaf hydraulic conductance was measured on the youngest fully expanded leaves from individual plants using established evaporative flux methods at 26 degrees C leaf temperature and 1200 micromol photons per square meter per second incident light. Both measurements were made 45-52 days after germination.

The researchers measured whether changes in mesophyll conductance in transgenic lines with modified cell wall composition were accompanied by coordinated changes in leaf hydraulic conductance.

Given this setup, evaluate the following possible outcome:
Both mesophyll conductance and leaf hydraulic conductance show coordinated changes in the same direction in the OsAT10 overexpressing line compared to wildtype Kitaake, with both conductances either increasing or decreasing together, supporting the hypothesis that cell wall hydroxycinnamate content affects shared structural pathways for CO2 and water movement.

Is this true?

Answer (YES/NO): NO